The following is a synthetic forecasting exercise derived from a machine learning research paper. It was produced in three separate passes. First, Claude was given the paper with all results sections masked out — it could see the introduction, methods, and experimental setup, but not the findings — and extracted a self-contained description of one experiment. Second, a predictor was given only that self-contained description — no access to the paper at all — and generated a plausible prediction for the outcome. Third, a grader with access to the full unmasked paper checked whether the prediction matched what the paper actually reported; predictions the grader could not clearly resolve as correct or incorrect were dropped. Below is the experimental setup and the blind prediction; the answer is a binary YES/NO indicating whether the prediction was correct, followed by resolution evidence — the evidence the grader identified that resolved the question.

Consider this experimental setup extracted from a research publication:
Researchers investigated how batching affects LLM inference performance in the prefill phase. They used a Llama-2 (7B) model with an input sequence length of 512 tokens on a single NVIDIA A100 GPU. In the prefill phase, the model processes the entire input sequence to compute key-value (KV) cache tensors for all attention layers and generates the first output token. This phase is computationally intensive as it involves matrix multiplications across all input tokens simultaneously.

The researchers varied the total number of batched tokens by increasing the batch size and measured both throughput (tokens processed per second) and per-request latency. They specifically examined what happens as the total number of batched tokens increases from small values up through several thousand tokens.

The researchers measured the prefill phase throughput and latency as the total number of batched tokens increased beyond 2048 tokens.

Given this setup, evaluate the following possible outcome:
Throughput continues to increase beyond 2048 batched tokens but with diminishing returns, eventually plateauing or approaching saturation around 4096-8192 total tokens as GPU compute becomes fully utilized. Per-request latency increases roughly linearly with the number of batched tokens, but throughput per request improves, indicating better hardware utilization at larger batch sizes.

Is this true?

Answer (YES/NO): NO